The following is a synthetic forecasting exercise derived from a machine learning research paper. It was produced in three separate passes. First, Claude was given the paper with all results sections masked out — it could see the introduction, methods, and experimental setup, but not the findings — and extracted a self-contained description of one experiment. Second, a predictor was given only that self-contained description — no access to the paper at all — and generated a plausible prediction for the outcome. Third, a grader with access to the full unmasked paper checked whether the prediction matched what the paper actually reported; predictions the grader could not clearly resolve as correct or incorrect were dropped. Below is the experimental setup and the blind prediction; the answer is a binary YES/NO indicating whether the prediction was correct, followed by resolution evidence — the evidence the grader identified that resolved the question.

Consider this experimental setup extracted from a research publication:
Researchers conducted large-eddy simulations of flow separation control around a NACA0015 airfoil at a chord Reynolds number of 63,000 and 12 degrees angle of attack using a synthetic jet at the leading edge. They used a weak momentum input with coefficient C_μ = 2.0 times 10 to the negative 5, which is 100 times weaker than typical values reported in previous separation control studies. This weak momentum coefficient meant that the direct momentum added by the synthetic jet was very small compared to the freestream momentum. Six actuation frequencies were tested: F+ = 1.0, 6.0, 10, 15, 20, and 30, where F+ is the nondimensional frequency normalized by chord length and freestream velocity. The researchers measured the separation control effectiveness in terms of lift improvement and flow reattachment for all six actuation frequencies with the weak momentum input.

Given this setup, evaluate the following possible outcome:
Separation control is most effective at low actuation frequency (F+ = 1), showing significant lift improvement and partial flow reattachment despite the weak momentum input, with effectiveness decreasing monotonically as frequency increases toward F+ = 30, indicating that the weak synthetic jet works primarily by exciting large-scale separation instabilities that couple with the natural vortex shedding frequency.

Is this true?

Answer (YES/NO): NO